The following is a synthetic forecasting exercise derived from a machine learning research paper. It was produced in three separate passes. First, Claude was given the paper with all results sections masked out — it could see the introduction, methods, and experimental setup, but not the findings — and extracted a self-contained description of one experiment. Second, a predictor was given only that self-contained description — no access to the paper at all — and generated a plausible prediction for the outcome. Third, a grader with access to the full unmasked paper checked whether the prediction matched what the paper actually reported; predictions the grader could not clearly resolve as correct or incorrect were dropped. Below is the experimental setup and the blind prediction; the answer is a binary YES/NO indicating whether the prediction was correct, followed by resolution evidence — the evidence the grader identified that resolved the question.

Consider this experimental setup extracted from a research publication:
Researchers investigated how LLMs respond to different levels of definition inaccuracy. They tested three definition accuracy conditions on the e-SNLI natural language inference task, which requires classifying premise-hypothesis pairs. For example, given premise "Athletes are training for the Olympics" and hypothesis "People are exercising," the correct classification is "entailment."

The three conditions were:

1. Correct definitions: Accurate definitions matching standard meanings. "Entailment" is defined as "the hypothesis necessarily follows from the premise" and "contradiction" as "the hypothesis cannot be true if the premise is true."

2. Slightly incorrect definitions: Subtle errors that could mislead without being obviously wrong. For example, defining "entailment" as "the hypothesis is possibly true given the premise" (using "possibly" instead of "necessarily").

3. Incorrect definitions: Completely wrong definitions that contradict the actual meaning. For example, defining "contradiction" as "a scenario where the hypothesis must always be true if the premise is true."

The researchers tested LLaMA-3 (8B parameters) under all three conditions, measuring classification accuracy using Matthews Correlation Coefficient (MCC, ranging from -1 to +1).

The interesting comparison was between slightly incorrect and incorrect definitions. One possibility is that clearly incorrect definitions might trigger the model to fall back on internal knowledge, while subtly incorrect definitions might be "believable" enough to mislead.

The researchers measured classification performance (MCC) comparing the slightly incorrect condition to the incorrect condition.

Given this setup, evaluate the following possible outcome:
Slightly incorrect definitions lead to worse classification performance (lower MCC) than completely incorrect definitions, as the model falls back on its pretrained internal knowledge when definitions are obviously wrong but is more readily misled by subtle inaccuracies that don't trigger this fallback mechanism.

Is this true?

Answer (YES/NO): NO